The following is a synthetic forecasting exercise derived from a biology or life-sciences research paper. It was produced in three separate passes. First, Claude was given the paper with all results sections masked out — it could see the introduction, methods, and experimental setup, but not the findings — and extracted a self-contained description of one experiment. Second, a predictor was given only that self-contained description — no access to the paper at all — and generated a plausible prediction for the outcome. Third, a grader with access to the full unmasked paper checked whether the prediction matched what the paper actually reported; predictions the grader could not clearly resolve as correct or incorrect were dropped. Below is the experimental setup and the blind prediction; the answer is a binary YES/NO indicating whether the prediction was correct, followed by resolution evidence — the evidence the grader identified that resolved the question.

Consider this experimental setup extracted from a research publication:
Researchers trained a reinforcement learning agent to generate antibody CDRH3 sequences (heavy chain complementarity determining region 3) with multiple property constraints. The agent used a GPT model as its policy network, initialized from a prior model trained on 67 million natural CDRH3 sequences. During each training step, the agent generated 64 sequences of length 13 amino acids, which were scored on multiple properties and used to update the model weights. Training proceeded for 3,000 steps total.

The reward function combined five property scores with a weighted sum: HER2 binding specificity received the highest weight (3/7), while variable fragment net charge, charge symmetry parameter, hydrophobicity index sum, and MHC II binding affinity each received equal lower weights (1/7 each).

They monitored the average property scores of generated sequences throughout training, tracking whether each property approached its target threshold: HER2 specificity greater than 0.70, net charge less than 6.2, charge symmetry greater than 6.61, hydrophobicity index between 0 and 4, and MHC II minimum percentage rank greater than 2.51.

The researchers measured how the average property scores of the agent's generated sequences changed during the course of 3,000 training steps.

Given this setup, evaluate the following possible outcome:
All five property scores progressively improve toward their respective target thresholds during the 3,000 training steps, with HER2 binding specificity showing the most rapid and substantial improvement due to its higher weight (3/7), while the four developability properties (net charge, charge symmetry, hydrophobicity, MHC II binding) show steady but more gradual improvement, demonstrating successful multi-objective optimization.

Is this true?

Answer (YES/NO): NO